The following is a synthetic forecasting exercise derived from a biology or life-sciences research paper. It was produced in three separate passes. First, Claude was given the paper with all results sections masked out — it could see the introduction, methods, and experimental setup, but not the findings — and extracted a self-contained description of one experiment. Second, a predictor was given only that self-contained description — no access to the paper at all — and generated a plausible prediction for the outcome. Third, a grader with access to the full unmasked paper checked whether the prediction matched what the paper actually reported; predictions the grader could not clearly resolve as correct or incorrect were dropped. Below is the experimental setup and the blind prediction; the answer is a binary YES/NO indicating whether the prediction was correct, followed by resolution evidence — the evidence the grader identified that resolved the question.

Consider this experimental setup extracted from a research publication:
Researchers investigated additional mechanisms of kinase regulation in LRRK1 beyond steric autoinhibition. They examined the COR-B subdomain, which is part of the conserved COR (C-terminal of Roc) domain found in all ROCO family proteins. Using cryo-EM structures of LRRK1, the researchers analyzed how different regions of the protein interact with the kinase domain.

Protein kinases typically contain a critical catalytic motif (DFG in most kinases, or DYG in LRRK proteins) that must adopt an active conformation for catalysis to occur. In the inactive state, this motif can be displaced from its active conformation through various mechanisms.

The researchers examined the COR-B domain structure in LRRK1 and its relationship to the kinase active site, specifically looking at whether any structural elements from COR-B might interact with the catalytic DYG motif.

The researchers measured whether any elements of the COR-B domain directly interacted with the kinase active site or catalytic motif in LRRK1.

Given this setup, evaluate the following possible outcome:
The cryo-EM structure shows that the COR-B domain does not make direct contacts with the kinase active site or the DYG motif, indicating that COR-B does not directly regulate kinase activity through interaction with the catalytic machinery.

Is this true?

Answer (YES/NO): NO